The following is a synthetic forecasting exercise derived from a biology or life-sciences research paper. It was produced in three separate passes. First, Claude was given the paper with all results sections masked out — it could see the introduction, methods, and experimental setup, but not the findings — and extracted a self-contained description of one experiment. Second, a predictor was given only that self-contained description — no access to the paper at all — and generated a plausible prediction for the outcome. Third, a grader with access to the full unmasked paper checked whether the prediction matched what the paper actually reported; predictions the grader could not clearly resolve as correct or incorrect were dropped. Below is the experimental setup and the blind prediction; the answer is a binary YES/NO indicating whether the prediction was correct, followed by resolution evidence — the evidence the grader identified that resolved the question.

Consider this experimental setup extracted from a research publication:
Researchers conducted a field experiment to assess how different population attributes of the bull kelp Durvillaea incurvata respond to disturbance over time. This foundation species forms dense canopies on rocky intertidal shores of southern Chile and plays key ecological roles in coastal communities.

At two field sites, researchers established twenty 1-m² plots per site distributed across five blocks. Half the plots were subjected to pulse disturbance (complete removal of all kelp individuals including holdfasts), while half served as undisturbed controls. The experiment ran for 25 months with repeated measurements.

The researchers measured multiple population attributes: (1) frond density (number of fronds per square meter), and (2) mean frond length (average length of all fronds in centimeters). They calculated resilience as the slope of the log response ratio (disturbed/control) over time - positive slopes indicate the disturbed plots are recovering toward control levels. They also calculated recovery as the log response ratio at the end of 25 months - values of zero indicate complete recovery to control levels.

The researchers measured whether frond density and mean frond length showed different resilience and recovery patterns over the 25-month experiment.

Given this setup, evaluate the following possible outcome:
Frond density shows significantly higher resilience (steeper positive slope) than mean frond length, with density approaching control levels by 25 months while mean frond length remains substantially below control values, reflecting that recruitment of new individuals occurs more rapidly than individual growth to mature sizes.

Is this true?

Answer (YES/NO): NO